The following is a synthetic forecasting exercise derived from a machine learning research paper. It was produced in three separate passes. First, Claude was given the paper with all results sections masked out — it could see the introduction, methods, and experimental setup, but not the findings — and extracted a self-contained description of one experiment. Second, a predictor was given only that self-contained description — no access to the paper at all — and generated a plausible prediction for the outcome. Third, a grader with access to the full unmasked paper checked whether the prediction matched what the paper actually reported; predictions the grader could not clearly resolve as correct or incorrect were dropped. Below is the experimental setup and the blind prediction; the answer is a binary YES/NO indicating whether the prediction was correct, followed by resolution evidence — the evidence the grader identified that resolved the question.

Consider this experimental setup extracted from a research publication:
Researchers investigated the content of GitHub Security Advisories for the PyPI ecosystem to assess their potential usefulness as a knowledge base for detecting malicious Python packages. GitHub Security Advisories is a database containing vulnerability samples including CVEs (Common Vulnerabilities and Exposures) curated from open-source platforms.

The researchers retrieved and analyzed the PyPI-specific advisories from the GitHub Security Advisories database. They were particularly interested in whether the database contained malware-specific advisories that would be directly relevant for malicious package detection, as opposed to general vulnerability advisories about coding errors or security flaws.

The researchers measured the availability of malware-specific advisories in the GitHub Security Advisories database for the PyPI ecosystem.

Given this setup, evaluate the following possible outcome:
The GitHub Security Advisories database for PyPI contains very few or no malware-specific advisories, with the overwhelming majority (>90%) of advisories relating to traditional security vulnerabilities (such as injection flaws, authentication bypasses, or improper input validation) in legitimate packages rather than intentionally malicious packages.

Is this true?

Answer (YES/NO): YES